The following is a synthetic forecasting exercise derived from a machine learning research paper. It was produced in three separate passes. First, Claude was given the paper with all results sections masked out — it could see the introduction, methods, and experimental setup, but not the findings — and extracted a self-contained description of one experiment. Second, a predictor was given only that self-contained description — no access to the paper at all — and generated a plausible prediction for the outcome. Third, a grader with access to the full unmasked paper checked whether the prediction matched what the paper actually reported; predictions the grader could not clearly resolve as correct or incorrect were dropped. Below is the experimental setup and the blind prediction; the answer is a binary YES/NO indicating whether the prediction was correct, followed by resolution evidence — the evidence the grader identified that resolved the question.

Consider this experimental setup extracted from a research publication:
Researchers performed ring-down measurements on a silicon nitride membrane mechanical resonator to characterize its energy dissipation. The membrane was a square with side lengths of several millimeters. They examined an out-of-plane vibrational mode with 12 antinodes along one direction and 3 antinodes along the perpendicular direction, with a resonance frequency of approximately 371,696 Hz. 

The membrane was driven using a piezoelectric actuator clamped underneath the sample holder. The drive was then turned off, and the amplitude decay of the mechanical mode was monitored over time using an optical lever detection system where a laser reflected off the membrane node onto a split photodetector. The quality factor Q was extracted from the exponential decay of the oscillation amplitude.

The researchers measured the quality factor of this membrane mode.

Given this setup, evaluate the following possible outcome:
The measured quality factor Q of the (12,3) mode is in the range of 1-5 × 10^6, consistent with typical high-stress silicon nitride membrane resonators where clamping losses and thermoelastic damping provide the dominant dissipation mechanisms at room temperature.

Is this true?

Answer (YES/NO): YES